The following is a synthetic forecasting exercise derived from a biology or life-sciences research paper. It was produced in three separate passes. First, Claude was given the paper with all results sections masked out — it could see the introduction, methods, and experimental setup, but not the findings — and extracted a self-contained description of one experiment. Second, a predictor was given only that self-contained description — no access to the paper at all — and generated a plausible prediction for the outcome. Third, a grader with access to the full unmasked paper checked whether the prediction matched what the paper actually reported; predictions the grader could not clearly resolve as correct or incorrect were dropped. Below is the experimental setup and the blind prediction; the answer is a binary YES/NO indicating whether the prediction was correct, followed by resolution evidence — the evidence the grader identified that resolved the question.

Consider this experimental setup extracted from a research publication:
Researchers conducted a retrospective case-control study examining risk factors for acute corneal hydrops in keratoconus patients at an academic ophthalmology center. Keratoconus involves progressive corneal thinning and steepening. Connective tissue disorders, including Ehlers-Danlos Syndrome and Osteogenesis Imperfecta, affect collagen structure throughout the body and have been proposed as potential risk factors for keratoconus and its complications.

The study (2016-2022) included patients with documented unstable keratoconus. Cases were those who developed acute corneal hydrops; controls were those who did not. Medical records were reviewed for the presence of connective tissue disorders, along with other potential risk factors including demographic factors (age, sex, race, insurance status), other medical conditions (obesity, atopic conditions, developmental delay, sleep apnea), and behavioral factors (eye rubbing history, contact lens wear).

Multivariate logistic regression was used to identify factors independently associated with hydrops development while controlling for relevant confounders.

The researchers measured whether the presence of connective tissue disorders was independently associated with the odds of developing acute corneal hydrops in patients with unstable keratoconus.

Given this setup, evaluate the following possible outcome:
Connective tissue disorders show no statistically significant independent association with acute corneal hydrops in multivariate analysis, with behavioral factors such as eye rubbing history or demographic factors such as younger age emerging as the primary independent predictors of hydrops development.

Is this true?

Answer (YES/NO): NO